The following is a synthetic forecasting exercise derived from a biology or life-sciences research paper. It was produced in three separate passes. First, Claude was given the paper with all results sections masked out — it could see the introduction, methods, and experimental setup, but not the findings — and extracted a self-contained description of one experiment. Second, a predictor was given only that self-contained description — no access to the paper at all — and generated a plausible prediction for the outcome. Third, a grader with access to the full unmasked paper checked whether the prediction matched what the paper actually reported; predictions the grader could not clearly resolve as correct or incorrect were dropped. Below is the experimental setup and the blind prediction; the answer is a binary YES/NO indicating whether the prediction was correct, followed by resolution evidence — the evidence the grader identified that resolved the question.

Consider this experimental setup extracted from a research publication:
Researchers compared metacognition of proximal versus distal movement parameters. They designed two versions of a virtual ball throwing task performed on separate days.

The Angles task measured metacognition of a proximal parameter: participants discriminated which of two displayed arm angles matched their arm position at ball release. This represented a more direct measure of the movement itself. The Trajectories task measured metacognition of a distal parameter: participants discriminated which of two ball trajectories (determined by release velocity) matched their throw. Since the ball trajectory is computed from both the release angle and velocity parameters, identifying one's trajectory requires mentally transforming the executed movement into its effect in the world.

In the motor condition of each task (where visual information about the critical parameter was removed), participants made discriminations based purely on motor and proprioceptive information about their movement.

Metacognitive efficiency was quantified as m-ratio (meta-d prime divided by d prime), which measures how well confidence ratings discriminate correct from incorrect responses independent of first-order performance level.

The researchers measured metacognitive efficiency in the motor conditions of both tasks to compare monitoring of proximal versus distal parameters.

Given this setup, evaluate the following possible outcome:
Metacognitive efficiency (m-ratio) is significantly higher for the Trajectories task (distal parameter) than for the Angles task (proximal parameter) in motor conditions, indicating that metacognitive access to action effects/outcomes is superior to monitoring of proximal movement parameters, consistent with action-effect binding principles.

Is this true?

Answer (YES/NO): NO